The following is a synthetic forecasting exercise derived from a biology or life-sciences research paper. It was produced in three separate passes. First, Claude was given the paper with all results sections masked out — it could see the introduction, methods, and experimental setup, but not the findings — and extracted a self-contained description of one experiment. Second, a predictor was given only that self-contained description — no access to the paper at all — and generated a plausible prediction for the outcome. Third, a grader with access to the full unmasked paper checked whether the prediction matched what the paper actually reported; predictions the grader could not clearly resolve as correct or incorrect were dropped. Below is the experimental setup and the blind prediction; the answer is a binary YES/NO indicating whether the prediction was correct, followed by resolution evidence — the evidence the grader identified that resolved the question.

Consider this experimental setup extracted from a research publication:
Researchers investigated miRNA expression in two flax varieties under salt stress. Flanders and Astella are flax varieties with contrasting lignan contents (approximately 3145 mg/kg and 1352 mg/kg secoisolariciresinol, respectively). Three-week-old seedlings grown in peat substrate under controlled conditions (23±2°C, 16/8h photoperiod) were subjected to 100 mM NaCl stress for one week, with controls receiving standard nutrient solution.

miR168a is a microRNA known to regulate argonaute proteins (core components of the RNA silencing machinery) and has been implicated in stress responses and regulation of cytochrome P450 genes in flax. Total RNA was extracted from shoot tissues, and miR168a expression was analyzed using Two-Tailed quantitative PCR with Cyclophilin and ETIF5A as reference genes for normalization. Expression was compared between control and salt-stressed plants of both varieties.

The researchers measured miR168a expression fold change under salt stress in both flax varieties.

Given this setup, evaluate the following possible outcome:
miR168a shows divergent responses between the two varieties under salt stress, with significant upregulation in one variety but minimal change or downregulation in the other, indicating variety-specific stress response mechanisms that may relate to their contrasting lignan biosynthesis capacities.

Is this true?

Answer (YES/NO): NO